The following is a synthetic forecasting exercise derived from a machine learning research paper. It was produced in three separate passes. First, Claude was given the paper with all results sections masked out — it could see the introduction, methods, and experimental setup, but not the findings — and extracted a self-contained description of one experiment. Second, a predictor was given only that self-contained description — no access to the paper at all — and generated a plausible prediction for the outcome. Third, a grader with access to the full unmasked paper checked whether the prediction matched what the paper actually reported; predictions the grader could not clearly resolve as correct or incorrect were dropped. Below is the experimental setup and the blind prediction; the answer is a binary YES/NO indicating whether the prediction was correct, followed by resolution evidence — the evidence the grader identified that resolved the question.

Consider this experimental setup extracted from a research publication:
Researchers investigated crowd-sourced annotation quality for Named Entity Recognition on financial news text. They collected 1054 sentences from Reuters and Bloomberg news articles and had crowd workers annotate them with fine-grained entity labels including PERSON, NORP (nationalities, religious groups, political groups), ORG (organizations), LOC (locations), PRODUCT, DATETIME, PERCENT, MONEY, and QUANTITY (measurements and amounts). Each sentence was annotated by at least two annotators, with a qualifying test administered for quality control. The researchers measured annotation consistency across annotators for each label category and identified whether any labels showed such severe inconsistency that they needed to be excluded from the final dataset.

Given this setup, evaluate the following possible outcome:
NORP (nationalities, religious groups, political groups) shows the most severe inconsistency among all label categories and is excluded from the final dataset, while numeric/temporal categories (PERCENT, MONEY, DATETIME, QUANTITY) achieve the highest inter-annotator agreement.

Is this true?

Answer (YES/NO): NO